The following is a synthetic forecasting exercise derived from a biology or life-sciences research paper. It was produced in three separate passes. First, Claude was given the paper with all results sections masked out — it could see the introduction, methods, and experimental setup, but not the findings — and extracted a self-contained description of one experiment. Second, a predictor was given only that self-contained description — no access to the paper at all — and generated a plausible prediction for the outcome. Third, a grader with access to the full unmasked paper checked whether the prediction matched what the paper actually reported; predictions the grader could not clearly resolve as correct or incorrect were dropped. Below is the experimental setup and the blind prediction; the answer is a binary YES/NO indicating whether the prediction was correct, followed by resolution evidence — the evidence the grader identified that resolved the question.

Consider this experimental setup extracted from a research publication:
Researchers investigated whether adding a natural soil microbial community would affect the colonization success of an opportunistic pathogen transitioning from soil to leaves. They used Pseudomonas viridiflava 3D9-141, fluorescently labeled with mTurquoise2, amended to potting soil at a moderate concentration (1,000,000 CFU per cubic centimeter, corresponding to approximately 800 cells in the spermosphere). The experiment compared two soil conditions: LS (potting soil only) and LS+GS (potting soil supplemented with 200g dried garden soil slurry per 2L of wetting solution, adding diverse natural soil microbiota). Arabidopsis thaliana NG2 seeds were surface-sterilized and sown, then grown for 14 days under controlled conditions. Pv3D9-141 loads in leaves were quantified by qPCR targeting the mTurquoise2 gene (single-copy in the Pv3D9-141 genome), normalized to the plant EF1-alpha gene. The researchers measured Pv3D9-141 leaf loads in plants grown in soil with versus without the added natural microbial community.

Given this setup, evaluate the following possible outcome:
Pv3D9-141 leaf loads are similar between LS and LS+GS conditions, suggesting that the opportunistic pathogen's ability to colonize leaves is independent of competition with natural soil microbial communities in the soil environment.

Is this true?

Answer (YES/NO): YES